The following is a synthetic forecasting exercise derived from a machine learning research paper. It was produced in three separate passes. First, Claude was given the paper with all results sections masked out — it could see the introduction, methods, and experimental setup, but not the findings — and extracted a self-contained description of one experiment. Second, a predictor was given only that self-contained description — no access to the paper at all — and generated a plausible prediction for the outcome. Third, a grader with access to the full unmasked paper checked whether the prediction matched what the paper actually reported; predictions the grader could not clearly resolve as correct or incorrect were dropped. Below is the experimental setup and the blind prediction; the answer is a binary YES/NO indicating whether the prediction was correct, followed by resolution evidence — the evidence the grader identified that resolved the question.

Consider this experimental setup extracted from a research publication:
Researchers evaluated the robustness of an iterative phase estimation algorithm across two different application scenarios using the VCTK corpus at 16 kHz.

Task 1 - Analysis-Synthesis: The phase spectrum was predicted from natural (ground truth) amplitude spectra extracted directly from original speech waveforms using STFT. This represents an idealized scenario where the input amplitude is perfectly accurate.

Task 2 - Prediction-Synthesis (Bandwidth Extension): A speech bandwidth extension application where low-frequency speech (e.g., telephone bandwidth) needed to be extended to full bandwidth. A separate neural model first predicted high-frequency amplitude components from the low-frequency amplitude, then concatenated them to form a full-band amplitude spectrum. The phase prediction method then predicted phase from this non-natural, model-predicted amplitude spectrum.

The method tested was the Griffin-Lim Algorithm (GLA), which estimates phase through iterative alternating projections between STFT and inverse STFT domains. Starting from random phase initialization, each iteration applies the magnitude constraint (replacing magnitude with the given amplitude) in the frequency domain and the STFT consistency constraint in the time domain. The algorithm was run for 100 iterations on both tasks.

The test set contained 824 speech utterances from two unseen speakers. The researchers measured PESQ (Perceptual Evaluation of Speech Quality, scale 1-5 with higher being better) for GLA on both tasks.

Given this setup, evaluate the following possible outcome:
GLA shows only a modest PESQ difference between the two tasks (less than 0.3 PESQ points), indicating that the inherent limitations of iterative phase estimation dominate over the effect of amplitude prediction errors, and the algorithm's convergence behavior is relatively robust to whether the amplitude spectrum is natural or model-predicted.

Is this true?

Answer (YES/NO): YES